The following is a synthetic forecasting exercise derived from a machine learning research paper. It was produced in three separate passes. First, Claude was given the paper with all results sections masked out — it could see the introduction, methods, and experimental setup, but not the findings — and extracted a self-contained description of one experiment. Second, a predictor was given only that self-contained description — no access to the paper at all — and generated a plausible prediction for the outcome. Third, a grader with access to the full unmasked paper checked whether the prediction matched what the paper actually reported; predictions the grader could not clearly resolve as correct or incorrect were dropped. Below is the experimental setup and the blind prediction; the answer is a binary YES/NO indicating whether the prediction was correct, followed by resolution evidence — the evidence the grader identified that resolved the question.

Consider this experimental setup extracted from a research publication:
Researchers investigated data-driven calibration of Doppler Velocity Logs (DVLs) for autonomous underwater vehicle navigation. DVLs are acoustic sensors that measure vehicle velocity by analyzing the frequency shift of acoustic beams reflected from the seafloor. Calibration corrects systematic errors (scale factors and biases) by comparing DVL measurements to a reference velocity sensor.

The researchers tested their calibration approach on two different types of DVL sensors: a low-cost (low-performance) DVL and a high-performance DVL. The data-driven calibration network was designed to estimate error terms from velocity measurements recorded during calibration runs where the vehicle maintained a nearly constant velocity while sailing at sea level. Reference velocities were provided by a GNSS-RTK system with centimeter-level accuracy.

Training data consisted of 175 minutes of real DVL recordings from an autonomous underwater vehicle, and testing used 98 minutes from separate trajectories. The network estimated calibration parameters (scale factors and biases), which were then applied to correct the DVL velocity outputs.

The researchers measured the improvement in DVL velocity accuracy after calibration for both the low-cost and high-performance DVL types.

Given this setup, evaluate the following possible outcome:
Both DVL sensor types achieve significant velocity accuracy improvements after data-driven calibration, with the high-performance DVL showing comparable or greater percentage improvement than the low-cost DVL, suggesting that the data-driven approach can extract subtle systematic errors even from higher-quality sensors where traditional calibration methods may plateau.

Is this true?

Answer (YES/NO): NO